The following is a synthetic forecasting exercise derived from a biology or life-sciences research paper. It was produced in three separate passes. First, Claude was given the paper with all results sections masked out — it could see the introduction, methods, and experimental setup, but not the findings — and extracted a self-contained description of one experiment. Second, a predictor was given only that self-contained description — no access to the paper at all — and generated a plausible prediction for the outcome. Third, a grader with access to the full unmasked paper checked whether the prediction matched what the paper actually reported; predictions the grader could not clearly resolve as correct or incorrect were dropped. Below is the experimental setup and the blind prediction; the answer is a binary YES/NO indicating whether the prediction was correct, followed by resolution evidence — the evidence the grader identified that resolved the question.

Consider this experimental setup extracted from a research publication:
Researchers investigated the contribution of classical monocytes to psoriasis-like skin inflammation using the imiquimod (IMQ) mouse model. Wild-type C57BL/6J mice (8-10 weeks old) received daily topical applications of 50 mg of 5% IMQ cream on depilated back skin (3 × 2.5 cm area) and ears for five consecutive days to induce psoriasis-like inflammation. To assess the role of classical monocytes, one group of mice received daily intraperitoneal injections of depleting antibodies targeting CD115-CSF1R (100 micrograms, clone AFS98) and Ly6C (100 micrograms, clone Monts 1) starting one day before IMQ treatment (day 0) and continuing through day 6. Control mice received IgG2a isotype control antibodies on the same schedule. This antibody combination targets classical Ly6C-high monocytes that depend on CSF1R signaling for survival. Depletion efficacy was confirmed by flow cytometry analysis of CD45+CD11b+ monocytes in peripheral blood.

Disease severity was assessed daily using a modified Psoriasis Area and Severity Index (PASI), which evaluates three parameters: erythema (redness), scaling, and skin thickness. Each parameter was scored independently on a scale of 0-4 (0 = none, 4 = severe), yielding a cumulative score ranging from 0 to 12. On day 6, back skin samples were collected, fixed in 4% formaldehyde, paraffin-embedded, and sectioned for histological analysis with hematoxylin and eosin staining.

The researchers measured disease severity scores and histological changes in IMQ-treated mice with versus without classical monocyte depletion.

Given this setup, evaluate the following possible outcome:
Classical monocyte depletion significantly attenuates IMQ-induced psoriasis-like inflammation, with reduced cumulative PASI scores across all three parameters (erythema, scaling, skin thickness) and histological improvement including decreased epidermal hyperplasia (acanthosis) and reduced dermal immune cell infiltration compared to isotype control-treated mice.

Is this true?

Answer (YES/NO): YES